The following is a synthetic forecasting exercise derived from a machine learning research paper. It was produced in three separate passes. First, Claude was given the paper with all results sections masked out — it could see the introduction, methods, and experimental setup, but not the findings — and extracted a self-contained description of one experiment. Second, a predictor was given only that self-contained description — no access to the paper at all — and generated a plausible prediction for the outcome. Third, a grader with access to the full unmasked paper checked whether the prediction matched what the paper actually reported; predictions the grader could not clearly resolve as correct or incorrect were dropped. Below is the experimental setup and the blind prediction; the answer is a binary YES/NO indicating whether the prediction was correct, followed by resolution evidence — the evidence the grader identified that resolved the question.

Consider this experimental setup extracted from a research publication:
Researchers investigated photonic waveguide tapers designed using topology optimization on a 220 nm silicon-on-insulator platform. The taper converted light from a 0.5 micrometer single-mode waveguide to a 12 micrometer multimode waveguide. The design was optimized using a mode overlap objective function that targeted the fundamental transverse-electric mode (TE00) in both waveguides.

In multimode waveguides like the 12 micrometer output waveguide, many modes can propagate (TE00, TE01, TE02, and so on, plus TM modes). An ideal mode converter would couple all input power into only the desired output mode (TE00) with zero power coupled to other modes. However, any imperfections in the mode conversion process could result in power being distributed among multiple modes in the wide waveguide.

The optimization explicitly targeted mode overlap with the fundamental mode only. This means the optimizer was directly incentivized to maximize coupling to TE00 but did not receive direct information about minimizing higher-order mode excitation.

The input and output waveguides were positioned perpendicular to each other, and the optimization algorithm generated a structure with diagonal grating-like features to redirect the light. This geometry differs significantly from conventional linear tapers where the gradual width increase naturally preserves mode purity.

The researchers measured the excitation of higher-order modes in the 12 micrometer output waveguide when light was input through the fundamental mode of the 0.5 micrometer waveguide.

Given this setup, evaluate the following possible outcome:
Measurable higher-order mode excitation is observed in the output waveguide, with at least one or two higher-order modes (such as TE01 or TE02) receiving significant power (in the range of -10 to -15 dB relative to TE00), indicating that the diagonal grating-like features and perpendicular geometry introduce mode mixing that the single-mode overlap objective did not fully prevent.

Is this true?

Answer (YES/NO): NO